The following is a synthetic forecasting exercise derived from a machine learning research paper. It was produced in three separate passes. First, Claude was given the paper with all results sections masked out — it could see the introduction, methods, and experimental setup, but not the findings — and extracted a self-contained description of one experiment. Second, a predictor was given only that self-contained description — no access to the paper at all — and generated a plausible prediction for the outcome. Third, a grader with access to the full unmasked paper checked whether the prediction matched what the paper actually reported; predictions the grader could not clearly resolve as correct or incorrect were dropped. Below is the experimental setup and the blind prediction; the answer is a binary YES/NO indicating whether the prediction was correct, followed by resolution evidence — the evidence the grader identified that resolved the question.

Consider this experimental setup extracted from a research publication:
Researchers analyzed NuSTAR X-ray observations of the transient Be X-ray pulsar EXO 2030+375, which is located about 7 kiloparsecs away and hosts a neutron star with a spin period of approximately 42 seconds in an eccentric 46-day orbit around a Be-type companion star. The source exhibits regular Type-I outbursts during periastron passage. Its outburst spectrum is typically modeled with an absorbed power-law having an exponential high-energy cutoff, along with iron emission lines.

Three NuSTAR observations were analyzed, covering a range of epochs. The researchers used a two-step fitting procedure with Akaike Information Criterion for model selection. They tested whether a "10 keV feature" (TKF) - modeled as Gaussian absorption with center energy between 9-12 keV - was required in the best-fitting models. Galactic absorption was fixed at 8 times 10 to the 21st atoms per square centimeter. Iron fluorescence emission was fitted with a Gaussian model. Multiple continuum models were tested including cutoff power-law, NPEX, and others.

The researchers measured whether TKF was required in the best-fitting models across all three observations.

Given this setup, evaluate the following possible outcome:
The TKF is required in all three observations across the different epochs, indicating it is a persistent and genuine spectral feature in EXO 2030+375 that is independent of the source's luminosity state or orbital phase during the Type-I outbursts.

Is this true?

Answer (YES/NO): NO